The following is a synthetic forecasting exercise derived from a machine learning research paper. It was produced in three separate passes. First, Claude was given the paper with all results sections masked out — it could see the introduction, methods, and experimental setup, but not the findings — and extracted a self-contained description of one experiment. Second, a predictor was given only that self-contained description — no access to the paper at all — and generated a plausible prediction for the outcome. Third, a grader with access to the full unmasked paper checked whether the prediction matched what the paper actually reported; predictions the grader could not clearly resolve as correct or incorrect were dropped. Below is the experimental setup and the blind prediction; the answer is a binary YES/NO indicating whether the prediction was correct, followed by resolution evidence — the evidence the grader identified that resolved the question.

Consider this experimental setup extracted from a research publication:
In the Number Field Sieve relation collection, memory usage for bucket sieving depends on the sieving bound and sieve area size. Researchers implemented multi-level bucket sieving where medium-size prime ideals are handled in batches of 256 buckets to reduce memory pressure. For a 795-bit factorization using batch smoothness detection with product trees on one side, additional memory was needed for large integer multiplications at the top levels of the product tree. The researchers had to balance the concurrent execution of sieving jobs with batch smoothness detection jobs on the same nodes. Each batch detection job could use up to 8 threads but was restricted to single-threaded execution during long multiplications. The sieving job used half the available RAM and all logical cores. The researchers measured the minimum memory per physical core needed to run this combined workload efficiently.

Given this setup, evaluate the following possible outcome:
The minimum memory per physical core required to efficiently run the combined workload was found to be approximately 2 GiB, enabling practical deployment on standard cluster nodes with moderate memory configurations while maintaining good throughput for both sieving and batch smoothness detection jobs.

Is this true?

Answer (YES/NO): NO